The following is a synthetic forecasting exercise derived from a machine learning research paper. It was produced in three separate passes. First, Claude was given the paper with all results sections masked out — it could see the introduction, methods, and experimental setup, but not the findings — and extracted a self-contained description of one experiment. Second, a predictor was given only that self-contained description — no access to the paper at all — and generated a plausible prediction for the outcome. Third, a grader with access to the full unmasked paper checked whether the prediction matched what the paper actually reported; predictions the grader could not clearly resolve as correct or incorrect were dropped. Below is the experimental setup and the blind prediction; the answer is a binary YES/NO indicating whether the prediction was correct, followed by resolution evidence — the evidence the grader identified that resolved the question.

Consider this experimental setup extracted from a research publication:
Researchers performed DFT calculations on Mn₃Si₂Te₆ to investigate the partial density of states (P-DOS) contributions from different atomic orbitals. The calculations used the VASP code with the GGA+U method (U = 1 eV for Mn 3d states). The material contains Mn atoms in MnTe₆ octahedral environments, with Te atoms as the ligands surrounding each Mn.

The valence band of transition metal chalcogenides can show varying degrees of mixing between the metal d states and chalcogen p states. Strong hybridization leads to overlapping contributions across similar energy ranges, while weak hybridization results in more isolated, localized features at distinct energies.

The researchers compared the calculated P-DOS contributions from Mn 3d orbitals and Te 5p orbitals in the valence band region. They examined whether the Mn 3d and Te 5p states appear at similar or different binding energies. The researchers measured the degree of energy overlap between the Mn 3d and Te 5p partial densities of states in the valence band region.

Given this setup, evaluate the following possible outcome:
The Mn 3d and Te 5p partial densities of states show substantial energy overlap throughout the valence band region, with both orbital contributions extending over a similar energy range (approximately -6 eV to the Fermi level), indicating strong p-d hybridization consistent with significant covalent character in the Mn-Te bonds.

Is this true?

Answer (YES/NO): YES